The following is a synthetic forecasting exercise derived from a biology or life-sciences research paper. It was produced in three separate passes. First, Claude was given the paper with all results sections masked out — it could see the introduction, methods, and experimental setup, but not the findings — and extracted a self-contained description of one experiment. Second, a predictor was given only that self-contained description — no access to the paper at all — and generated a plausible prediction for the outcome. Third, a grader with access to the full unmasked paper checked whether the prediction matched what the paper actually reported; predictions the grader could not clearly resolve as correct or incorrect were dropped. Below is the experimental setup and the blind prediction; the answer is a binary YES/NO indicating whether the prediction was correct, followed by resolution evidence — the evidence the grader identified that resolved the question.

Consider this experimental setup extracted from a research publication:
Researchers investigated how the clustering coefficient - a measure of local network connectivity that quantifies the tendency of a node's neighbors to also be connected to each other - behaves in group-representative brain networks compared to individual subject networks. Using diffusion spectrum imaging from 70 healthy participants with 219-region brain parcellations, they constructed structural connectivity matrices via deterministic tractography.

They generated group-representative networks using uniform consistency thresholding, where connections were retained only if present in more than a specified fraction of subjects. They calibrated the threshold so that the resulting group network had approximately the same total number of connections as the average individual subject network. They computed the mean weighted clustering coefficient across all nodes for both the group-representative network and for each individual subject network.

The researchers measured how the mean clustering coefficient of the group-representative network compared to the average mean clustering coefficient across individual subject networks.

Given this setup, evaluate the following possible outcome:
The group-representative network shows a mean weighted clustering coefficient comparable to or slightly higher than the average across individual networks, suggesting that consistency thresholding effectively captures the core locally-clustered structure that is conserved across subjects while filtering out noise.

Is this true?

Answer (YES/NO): NO